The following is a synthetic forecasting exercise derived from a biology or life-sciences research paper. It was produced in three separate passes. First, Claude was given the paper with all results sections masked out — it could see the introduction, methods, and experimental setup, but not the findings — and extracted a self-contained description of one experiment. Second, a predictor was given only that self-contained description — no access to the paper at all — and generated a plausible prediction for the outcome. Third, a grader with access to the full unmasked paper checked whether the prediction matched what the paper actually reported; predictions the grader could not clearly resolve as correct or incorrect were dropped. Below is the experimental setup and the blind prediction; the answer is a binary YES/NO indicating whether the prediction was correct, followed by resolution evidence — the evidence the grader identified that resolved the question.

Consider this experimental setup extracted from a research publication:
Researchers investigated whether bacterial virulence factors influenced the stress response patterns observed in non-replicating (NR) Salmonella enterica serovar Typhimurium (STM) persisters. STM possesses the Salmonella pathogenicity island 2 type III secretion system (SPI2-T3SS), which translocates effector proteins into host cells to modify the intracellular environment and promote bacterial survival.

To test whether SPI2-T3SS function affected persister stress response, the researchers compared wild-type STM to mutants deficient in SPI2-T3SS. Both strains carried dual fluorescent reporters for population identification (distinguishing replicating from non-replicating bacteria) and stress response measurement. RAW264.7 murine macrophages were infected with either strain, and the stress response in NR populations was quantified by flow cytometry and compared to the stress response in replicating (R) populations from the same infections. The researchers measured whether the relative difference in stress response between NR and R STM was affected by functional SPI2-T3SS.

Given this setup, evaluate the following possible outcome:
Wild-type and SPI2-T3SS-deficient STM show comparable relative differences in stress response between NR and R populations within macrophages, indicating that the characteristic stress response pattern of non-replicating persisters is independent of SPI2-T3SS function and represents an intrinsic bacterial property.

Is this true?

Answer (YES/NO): YES